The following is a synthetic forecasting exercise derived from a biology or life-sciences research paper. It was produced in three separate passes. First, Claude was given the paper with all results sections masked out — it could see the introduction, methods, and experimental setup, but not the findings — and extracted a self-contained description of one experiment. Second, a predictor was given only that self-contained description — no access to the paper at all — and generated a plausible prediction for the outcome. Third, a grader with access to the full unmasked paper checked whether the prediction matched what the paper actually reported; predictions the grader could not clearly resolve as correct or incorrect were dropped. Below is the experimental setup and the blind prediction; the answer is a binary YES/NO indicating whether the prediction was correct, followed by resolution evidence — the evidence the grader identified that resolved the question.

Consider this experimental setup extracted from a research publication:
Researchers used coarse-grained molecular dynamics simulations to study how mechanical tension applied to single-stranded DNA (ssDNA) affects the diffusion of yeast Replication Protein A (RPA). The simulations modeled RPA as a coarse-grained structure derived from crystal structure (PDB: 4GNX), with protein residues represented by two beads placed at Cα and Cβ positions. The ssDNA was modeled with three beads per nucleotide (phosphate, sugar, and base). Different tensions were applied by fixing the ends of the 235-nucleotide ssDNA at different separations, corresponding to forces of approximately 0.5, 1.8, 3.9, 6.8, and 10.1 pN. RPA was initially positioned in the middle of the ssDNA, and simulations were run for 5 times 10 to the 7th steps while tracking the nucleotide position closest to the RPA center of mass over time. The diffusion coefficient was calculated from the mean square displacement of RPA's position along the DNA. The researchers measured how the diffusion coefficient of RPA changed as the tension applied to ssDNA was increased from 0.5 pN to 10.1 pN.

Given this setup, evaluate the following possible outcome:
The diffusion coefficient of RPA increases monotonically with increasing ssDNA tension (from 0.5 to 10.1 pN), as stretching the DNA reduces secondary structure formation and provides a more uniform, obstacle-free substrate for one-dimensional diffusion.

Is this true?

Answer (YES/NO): NO